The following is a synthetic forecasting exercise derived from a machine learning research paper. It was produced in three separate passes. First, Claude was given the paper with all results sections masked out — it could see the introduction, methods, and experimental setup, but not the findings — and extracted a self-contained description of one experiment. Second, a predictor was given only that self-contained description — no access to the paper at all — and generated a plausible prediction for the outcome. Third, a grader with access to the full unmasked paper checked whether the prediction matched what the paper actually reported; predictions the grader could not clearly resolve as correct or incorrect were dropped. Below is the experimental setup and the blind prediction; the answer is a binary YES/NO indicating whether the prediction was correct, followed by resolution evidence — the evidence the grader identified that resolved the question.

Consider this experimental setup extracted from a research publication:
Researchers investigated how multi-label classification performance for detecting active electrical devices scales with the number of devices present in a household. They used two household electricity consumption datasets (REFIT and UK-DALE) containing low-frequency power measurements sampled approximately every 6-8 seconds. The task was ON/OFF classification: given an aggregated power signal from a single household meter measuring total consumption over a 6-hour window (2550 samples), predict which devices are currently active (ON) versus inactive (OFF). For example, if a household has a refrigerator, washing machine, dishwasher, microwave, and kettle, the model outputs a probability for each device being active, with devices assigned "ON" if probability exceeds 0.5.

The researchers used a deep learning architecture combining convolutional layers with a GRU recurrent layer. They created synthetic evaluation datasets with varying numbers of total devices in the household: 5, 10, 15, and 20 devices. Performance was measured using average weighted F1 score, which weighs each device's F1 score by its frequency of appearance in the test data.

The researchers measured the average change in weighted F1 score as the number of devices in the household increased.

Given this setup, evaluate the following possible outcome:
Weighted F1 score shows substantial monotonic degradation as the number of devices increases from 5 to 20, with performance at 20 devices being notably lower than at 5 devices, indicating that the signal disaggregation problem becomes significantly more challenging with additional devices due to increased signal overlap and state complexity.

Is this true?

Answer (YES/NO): YES